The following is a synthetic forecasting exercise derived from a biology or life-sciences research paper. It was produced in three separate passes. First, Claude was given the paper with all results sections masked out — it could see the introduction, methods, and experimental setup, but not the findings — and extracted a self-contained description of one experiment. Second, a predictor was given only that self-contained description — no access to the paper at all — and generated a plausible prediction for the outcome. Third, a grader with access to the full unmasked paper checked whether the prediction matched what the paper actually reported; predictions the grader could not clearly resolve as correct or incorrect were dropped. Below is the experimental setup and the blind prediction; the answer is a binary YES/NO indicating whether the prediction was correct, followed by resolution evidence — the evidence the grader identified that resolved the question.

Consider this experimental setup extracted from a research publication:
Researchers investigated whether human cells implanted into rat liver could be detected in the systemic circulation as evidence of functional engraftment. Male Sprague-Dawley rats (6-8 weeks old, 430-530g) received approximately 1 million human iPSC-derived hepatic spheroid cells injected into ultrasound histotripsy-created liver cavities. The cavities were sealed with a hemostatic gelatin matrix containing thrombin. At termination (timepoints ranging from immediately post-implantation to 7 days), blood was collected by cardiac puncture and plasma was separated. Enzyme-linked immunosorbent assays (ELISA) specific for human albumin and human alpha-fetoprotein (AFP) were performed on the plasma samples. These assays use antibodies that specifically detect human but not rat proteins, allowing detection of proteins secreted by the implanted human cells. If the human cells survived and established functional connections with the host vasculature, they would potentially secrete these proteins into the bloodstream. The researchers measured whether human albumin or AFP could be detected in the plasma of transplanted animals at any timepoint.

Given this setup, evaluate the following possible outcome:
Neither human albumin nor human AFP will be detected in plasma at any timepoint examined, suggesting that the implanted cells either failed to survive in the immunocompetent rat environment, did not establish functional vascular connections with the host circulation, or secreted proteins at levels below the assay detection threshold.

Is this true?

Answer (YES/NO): NO